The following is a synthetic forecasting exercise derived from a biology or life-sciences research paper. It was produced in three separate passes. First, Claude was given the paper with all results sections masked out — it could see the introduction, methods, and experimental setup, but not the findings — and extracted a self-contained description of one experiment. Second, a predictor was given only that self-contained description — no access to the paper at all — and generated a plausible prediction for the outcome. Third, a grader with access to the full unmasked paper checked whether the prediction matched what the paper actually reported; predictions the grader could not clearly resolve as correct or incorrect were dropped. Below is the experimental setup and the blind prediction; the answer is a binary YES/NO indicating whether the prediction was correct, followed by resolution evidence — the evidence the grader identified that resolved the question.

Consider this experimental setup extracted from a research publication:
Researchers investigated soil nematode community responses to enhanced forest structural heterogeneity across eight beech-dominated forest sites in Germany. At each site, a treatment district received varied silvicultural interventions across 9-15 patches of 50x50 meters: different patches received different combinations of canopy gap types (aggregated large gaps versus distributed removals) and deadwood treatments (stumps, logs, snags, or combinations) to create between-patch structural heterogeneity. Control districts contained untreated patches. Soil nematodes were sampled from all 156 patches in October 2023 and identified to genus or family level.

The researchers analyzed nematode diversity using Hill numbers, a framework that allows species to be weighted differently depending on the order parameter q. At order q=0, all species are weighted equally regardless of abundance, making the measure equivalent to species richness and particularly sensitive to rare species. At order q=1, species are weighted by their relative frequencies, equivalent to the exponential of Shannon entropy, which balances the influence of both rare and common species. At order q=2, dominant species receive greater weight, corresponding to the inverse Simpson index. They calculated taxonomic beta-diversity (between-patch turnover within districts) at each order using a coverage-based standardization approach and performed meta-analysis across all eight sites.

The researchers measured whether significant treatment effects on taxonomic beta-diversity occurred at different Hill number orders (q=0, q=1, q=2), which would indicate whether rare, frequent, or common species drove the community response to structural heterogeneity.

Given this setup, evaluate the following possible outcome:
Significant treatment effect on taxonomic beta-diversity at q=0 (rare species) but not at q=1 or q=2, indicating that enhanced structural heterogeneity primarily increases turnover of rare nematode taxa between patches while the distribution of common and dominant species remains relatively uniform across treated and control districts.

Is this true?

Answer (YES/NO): NO